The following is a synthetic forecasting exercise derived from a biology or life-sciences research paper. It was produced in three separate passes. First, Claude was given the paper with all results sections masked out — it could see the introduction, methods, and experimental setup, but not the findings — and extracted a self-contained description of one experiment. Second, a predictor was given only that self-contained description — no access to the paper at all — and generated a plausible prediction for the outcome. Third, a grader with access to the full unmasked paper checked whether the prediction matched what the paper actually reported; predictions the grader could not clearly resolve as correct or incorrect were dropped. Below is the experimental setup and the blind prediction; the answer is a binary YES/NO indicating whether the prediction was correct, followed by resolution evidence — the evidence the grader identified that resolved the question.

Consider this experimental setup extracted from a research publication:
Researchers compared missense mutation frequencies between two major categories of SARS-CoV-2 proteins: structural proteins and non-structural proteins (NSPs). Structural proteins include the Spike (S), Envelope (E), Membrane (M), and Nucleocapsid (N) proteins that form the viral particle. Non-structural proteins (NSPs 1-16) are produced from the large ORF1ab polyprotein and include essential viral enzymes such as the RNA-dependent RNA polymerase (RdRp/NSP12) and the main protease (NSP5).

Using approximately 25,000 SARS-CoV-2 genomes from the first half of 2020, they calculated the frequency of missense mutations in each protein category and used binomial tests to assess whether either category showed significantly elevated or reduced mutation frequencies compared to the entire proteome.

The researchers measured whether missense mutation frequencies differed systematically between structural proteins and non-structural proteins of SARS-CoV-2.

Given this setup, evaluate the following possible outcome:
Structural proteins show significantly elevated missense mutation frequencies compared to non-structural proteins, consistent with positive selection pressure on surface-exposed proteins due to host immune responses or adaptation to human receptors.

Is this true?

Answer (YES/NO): NO